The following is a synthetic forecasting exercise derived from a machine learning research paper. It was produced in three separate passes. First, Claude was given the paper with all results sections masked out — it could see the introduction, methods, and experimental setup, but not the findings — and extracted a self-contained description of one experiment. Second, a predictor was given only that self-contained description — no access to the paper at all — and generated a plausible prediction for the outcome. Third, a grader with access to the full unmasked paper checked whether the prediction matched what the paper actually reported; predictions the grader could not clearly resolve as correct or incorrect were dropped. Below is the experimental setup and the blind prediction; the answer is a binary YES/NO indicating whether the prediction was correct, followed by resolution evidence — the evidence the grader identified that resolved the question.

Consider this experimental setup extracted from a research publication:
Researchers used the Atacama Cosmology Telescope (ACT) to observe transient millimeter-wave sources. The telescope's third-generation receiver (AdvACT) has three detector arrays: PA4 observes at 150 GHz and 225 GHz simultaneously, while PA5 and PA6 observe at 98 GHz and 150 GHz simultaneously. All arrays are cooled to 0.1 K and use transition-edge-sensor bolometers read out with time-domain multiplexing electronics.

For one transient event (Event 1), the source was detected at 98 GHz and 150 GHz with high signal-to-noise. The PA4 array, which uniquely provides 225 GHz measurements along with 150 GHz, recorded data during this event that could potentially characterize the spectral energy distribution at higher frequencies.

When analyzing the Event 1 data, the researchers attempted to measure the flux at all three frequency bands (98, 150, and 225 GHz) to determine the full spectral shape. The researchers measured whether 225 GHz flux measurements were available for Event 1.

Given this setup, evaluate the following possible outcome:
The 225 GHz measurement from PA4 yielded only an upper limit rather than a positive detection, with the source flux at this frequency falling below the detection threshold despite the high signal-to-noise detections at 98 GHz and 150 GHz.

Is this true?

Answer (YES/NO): NO